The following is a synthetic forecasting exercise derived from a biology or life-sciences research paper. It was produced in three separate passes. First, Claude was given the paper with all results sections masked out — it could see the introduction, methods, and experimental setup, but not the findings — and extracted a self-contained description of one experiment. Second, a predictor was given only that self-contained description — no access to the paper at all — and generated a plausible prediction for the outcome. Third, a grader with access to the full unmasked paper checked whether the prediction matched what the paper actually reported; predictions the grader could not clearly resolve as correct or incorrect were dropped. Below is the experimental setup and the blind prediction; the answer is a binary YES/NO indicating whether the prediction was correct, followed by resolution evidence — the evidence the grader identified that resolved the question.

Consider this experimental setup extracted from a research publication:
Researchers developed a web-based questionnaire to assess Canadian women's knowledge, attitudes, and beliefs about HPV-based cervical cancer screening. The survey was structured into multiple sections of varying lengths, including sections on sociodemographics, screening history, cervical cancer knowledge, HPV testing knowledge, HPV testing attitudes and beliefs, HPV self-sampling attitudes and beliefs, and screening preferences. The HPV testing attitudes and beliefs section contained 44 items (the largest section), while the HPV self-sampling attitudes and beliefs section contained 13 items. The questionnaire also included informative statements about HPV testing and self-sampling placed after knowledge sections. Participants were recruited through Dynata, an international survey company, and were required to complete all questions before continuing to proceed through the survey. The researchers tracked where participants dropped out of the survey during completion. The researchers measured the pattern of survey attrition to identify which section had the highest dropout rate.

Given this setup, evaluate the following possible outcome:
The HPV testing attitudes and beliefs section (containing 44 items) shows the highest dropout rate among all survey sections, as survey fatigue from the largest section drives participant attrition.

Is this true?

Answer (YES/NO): YES